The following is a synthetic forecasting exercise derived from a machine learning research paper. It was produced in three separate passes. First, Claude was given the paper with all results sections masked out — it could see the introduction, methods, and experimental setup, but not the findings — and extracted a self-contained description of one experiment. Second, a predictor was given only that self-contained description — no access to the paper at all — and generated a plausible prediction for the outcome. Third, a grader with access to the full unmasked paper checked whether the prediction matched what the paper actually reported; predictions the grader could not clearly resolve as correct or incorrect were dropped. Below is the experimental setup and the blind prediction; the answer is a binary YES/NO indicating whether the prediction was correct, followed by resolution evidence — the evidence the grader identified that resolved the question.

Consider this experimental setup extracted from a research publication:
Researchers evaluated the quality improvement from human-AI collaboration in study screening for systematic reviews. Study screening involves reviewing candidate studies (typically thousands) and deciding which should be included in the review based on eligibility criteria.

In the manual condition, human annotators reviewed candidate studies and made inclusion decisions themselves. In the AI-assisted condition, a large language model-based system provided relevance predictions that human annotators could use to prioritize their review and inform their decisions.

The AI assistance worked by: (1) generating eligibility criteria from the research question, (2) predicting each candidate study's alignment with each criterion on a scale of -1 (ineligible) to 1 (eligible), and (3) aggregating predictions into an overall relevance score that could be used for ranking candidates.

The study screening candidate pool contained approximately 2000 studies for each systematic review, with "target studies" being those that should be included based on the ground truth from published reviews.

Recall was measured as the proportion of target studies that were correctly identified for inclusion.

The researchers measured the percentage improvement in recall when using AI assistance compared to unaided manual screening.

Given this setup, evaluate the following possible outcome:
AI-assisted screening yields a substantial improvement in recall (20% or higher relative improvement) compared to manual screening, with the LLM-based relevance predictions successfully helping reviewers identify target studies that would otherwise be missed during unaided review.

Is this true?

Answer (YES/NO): YES